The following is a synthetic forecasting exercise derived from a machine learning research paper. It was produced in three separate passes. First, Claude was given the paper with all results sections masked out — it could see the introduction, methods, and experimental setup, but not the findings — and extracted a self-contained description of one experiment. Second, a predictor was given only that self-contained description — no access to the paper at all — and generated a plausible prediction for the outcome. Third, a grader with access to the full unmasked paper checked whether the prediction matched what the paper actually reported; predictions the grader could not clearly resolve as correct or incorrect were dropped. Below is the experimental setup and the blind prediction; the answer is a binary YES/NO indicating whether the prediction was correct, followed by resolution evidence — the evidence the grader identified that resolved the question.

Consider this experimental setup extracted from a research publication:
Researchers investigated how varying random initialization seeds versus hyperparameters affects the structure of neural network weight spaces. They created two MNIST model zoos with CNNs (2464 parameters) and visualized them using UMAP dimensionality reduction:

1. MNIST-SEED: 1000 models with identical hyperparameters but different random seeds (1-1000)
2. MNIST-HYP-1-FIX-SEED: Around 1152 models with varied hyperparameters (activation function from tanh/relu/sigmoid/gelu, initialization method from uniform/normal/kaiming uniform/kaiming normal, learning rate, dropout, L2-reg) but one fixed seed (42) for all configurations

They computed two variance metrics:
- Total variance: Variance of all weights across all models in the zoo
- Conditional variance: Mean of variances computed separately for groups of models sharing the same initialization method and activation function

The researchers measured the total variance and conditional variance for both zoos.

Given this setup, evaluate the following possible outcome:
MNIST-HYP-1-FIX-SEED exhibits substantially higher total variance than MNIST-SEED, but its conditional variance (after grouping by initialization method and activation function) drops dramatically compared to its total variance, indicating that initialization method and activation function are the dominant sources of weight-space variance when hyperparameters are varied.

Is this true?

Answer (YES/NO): NO